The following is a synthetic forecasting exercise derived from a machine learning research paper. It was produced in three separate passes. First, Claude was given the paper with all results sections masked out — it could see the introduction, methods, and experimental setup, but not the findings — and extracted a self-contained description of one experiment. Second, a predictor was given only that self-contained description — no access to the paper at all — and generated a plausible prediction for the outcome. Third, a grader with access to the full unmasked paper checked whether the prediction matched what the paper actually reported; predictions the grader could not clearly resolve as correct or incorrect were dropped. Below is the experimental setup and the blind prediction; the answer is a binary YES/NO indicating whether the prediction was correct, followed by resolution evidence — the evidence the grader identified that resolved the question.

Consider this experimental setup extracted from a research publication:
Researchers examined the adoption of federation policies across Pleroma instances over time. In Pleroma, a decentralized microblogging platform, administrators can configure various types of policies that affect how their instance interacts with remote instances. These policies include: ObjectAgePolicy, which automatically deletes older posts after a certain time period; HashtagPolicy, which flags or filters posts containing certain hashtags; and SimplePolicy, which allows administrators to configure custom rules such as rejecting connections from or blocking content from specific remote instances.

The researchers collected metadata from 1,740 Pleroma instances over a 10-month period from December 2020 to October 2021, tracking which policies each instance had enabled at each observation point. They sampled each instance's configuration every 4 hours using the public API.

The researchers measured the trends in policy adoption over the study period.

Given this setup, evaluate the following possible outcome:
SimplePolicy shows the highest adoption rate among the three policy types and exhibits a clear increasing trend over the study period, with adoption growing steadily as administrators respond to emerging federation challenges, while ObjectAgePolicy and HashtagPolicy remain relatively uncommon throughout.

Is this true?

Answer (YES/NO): NO